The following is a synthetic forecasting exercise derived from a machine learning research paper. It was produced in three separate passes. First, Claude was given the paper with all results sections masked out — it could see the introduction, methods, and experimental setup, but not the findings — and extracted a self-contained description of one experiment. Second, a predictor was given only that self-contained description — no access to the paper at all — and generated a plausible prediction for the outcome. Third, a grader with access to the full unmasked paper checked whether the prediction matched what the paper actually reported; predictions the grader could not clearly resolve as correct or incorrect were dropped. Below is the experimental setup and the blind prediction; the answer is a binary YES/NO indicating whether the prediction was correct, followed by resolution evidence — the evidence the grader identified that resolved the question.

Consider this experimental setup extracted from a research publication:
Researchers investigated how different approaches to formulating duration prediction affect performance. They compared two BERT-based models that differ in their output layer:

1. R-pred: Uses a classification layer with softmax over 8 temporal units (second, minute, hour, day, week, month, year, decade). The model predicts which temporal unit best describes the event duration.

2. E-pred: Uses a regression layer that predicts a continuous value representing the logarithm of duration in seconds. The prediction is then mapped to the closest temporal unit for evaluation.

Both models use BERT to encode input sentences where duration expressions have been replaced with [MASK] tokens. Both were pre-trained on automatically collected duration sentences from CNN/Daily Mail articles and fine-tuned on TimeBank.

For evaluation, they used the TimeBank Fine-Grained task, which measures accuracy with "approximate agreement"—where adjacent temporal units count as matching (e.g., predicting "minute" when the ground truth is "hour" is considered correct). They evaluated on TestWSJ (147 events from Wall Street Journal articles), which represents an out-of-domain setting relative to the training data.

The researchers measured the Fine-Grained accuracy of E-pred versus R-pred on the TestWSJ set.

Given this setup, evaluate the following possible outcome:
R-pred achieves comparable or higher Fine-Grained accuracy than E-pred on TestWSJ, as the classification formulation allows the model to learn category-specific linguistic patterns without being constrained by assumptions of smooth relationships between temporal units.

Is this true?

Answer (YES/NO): NO